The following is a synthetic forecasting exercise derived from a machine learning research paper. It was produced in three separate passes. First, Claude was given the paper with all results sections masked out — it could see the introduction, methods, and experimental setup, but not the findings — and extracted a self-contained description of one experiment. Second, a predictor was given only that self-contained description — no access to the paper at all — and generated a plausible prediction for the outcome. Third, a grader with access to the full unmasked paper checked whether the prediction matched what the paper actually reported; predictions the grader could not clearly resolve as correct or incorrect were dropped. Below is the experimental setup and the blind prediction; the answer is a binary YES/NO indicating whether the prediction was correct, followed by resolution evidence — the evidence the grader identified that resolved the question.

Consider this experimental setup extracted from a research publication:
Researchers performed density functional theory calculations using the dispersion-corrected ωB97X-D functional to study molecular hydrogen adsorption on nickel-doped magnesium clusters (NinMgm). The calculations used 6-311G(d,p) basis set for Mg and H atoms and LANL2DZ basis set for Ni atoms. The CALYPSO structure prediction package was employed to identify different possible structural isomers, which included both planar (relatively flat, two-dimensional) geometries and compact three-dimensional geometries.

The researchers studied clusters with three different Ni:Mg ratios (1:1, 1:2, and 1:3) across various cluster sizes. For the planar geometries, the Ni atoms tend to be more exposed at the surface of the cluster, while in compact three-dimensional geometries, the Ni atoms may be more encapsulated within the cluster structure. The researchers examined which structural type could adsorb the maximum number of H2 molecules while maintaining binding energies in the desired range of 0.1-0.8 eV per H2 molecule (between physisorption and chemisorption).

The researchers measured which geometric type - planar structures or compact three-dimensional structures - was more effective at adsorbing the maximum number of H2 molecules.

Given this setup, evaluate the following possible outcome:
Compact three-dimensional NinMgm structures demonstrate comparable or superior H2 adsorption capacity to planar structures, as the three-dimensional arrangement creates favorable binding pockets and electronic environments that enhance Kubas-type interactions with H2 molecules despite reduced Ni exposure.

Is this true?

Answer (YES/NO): NO